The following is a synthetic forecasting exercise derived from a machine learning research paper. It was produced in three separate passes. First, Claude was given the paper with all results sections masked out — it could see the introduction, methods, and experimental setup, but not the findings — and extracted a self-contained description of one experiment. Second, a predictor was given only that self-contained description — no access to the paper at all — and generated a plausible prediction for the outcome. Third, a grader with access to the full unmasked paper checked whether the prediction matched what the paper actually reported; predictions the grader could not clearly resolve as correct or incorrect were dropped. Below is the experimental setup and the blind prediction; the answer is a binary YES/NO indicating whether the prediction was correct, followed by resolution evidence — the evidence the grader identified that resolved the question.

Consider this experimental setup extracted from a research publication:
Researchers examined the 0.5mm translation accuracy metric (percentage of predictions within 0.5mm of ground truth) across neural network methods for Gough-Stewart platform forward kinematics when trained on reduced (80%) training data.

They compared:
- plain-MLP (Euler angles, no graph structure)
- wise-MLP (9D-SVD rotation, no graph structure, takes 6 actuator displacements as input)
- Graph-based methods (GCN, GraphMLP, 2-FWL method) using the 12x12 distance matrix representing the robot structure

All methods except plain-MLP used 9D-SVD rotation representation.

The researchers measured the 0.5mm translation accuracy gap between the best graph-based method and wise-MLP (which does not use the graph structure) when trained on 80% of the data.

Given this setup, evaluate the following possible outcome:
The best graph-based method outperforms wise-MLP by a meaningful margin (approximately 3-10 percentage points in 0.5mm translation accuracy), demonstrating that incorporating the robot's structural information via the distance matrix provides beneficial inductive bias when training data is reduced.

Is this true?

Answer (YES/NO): NO